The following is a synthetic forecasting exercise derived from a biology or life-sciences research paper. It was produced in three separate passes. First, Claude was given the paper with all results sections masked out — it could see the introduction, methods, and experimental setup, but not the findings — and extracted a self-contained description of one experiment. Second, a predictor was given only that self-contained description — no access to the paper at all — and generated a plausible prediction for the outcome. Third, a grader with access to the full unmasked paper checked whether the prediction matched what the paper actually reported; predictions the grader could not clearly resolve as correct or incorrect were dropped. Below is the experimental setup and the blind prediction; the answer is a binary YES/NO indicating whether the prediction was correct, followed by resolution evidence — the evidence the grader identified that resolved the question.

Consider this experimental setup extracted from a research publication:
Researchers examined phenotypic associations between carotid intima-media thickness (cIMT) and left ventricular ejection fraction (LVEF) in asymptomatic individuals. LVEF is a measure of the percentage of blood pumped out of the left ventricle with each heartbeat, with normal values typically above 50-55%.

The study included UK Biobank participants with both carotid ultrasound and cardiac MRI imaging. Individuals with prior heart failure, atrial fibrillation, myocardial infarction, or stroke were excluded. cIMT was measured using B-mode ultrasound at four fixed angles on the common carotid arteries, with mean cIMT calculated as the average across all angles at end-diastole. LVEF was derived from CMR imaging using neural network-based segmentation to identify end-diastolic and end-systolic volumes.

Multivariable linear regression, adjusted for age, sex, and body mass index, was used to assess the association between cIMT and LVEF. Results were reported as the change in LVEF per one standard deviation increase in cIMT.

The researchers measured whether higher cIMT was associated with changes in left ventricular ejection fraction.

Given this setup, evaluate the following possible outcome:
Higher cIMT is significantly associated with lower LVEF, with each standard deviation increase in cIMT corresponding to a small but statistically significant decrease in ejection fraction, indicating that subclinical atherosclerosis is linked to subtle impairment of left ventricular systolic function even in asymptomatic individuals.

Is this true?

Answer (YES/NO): NO